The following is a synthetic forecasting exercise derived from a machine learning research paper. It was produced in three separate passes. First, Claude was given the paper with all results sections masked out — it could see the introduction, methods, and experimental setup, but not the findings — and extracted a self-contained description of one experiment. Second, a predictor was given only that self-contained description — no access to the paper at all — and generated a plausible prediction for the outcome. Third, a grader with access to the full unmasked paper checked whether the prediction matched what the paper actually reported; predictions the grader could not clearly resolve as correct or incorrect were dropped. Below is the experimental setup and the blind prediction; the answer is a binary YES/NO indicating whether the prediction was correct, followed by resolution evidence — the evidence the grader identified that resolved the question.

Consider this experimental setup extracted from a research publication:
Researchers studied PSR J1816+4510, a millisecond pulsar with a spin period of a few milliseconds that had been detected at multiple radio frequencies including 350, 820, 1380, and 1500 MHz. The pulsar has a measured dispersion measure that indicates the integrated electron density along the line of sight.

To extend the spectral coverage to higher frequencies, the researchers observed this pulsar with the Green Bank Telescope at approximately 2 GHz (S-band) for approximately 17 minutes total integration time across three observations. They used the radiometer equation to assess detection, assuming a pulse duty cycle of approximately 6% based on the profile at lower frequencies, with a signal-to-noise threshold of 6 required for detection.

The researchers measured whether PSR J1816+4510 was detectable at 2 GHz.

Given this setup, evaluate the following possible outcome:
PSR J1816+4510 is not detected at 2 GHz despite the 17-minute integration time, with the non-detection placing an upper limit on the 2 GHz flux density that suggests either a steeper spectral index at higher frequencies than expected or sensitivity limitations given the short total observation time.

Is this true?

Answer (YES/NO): YES